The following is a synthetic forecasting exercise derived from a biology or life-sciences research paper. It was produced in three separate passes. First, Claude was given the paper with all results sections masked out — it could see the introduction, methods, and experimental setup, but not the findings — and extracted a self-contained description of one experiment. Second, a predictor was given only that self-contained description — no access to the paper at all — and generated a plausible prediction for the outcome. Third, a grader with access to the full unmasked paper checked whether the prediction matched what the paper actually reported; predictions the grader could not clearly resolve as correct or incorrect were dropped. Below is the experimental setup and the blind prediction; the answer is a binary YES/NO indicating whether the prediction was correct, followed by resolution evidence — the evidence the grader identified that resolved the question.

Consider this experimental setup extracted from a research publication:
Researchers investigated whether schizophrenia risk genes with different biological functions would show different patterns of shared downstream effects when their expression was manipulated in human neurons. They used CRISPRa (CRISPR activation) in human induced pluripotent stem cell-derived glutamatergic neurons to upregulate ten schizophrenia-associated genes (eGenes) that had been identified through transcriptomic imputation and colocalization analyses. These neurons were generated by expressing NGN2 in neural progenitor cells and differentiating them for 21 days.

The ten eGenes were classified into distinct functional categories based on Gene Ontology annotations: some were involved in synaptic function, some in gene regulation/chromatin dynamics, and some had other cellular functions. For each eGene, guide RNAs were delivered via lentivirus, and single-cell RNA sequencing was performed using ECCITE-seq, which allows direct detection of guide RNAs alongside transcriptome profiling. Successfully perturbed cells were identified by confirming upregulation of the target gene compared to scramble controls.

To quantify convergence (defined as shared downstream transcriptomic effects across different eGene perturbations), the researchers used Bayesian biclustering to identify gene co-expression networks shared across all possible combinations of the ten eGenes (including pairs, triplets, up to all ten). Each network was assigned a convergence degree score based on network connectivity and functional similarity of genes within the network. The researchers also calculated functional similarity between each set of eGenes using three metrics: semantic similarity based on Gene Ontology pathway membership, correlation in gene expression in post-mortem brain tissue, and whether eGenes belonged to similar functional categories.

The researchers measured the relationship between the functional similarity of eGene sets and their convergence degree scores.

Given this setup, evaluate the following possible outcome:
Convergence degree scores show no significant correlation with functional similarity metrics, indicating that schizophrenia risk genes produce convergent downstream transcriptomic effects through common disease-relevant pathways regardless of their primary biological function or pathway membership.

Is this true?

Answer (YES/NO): NO